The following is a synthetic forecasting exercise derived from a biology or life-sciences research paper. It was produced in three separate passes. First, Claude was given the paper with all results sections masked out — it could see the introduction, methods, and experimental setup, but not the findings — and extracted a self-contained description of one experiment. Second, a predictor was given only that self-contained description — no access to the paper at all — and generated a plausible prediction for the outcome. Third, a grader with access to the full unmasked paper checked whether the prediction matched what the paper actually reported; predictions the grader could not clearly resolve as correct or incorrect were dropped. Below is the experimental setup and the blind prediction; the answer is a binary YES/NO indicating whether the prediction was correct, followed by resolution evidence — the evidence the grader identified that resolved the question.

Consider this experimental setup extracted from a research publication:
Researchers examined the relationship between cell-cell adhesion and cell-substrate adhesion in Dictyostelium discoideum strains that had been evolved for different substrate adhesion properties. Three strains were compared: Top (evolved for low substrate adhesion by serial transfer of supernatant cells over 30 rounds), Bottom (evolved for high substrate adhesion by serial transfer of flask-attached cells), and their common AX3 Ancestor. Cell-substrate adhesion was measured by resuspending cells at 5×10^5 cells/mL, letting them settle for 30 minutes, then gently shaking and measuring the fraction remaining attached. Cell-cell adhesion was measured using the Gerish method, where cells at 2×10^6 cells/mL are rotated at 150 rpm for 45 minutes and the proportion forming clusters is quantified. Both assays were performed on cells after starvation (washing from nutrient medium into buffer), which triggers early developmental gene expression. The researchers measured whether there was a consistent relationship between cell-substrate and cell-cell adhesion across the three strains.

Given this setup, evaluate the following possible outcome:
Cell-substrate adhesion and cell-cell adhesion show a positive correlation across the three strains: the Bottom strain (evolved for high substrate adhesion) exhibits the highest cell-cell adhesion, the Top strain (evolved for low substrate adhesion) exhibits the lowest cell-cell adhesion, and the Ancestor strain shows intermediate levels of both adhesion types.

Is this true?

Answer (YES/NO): NO